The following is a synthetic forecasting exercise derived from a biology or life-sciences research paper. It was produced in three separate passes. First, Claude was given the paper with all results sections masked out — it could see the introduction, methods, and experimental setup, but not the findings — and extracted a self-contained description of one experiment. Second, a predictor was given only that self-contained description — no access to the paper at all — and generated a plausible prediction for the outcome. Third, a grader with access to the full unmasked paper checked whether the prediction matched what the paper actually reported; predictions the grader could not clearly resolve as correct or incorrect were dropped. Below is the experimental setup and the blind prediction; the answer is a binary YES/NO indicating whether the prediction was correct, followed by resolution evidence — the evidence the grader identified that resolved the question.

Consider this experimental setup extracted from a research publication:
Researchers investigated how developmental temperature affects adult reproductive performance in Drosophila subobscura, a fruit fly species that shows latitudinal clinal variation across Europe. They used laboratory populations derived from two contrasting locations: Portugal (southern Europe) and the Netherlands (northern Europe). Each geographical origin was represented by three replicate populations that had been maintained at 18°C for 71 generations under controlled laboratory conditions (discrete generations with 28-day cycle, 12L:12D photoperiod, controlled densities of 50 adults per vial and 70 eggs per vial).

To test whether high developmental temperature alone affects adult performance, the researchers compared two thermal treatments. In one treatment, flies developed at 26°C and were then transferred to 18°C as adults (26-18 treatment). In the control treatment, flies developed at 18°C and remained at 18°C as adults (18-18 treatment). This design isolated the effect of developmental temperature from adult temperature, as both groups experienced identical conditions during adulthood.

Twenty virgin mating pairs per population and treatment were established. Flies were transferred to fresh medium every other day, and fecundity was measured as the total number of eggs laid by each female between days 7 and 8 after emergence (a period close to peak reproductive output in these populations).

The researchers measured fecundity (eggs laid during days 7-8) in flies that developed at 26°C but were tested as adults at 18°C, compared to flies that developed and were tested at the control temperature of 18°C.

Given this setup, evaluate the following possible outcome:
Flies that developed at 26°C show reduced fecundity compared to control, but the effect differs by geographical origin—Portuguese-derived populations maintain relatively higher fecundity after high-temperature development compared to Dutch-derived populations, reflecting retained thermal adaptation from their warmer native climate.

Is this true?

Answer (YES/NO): NO